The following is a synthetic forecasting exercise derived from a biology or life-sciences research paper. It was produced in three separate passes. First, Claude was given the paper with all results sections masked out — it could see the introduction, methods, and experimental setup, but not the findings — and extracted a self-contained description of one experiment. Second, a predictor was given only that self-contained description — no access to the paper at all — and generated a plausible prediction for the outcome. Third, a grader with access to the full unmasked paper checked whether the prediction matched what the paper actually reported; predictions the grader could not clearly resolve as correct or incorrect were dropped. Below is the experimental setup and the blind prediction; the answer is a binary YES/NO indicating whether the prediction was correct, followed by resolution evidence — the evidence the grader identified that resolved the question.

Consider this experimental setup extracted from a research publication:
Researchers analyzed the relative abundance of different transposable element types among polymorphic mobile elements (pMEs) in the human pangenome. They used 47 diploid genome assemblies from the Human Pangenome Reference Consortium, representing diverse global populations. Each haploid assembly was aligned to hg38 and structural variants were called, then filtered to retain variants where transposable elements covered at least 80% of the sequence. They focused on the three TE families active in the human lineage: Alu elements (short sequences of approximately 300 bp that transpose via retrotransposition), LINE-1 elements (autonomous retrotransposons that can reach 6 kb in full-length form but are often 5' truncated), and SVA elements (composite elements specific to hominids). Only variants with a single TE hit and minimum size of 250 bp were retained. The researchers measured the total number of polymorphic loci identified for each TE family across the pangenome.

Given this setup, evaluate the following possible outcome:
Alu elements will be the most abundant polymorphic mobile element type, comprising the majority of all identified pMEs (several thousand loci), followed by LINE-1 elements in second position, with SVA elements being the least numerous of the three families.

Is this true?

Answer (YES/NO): YES